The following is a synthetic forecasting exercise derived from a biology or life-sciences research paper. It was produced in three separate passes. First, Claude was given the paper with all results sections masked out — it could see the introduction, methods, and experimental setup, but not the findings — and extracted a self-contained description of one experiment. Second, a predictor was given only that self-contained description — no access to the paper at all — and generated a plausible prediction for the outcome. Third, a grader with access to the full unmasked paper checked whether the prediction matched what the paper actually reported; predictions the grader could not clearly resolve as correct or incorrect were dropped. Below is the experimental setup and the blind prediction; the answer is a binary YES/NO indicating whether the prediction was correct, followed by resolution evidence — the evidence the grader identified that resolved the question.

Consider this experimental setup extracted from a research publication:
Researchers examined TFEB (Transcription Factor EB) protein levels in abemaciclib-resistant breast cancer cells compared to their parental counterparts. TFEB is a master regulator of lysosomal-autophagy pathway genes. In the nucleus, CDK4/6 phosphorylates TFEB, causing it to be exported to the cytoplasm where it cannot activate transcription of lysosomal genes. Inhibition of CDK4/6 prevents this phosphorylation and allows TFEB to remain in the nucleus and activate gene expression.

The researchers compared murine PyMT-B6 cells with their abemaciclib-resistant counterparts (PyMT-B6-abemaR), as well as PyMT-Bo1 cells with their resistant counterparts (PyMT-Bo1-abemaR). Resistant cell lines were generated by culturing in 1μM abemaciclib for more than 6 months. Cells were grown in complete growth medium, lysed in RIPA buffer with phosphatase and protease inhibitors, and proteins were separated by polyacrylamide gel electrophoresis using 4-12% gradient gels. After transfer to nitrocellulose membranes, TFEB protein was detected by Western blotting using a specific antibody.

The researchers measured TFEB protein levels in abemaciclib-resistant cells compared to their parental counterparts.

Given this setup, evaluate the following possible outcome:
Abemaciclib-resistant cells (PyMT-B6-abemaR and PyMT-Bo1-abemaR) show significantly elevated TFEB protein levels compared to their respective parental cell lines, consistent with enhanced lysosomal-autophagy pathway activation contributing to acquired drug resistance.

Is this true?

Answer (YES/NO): YES